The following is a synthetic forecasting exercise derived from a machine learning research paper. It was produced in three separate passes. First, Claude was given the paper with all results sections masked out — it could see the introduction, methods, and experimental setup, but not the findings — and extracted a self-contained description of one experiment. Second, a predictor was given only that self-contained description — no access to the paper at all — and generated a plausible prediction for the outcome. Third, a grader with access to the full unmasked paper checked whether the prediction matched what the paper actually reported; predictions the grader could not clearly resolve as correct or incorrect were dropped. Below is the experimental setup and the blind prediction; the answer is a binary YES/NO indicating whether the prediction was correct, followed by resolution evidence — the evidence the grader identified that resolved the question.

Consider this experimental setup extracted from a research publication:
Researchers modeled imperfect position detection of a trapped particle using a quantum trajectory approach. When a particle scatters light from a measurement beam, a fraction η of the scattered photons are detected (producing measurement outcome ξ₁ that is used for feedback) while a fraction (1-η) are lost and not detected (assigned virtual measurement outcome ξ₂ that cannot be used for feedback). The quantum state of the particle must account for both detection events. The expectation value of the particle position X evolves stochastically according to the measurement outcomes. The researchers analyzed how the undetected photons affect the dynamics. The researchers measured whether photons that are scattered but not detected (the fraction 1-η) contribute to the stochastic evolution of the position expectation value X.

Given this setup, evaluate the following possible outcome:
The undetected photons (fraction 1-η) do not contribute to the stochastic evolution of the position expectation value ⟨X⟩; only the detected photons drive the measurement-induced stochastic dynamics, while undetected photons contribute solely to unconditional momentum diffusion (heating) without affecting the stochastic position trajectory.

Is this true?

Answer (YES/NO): NO